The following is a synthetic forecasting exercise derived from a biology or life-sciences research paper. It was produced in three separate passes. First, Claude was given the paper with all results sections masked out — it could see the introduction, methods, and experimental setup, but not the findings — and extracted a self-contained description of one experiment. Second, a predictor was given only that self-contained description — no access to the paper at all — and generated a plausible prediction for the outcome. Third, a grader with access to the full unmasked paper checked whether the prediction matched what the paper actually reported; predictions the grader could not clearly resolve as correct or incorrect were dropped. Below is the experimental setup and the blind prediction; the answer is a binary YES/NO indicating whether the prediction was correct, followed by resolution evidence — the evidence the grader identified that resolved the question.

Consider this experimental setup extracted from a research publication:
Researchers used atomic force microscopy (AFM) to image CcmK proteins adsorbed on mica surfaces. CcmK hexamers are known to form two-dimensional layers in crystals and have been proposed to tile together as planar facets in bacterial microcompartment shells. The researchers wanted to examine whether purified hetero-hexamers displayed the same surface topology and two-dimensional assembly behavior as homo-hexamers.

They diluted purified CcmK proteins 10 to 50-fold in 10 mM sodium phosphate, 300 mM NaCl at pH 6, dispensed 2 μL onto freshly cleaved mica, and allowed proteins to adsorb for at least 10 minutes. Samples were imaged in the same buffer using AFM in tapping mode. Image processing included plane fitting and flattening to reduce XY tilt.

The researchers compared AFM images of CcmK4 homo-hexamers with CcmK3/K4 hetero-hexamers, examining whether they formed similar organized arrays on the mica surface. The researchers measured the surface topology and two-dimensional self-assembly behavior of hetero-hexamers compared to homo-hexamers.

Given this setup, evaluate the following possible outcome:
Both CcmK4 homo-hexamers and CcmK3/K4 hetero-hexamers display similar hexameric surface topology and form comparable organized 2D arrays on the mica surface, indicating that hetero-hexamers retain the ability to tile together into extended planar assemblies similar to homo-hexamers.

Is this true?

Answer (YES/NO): NO